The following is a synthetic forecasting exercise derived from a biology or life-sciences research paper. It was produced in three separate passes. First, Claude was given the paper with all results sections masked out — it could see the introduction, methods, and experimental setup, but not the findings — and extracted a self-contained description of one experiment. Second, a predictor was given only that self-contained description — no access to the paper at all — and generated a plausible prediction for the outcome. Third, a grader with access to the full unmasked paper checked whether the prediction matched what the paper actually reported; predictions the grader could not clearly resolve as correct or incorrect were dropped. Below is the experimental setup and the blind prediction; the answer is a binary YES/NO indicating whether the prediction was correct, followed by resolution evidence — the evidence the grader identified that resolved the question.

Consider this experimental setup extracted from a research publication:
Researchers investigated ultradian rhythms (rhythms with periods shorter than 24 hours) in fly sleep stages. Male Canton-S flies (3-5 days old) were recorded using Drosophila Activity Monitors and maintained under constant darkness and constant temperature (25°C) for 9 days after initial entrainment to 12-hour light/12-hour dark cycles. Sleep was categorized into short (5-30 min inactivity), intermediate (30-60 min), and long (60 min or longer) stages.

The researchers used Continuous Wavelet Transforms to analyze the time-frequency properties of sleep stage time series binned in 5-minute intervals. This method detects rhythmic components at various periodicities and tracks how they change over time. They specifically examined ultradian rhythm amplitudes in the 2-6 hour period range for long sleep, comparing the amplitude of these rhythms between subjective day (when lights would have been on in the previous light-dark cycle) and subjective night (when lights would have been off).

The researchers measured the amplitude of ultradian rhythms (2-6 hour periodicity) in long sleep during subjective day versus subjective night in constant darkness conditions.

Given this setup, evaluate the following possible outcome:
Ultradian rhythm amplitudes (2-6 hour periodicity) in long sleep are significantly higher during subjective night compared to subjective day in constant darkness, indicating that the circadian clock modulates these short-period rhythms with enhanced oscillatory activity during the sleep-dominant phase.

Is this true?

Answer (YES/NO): YES